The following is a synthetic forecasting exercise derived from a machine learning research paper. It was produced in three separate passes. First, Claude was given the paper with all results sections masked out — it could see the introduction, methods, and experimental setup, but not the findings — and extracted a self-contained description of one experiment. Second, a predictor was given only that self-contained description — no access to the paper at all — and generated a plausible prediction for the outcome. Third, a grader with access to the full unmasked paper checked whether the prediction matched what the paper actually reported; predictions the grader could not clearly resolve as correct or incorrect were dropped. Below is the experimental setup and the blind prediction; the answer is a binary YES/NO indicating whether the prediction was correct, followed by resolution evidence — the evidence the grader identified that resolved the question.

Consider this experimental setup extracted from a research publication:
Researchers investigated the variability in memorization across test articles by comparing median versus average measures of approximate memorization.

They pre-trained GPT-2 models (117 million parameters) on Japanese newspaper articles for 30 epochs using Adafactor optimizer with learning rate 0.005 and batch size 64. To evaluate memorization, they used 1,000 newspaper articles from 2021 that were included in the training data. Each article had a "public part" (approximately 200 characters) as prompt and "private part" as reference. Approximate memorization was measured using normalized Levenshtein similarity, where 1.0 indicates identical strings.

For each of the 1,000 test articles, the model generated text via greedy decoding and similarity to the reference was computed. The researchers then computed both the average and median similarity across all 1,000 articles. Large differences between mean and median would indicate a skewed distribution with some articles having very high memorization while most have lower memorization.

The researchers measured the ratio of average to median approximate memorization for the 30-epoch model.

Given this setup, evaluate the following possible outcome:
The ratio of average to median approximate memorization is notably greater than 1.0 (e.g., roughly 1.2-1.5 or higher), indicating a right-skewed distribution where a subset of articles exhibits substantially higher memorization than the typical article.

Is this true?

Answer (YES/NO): YES